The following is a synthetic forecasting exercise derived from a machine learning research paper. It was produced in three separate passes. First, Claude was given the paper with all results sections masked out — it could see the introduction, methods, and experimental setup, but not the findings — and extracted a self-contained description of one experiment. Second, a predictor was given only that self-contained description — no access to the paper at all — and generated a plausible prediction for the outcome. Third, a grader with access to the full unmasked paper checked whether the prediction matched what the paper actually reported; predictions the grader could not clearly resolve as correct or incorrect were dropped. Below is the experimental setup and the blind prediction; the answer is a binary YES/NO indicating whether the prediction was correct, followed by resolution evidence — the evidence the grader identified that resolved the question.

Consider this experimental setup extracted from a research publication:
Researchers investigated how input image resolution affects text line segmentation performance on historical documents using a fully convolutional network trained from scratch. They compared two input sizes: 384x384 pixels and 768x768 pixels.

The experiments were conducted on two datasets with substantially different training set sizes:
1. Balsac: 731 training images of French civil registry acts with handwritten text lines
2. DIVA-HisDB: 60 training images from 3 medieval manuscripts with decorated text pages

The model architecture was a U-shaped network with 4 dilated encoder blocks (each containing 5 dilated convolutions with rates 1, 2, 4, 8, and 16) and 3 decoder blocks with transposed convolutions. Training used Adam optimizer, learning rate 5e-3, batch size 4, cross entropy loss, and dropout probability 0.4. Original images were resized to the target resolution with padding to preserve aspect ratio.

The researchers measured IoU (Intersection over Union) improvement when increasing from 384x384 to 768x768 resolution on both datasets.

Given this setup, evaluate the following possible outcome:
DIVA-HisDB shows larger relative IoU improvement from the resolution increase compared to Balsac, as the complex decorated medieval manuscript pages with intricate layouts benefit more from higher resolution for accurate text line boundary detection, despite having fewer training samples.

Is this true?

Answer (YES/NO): NO